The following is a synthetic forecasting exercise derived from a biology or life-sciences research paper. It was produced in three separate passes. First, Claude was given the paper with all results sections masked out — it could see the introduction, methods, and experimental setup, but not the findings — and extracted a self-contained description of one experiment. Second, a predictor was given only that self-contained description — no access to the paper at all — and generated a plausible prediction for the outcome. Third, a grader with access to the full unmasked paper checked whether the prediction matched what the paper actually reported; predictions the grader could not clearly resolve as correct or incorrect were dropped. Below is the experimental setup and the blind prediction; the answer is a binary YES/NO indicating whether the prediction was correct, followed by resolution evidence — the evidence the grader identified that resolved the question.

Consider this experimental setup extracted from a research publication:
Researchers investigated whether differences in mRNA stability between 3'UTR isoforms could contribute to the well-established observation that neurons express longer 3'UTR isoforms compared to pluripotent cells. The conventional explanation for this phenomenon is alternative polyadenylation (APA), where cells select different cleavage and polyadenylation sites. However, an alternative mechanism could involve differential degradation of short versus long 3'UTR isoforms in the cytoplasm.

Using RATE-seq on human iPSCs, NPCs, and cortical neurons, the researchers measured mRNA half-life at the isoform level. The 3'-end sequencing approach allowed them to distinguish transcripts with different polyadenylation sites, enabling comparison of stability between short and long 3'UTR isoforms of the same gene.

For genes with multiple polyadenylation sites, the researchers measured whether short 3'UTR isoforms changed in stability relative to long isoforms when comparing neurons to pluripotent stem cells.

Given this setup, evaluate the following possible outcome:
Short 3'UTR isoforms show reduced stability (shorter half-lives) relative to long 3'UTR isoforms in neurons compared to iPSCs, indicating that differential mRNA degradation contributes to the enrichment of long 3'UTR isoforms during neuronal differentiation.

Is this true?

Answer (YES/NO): YES